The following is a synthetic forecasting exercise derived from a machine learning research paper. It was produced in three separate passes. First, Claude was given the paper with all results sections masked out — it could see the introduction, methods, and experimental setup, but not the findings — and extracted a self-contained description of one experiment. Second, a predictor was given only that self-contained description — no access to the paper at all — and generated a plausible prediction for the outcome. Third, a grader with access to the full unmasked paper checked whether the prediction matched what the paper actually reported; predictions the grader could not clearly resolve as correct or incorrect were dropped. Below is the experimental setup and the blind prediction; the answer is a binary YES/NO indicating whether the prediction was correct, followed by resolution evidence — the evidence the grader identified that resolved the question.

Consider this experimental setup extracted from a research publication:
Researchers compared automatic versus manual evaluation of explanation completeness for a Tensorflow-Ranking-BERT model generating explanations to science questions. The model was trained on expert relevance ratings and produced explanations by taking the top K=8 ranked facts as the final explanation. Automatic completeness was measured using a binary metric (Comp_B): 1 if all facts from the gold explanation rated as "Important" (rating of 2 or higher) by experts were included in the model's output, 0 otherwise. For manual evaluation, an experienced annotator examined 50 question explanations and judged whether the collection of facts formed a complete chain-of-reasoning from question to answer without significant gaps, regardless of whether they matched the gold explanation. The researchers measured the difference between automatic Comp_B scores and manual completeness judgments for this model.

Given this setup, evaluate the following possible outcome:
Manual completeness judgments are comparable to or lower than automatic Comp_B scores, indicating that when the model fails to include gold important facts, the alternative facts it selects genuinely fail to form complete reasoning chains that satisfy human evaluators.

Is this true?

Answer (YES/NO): NO